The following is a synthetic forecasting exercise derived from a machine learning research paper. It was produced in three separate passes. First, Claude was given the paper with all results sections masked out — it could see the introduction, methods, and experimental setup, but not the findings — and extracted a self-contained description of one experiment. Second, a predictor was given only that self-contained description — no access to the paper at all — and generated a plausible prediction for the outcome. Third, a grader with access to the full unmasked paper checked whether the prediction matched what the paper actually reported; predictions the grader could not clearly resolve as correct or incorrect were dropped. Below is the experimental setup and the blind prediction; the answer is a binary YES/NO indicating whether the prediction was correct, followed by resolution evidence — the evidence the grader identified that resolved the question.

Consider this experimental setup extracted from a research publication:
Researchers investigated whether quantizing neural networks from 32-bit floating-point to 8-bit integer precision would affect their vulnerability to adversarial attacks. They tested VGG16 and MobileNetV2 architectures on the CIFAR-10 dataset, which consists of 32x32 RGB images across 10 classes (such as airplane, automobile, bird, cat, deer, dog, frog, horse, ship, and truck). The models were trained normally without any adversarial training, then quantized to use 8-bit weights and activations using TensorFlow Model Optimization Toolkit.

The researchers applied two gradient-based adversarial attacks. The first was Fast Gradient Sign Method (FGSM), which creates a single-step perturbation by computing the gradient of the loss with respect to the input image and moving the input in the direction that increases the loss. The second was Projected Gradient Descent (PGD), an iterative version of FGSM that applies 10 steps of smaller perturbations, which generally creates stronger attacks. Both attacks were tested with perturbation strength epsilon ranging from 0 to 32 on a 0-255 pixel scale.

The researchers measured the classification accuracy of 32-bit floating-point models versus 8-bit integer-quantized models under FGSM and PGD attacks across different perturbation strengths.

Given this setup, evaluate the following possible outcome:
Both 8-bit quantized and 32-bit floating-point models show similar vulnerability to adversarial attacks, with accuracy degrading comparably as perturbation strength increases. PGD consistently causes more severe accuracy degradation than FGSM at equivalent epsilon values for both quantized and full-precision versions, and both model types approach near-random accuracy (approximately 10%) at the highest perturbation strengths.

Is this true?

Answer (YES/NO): YES